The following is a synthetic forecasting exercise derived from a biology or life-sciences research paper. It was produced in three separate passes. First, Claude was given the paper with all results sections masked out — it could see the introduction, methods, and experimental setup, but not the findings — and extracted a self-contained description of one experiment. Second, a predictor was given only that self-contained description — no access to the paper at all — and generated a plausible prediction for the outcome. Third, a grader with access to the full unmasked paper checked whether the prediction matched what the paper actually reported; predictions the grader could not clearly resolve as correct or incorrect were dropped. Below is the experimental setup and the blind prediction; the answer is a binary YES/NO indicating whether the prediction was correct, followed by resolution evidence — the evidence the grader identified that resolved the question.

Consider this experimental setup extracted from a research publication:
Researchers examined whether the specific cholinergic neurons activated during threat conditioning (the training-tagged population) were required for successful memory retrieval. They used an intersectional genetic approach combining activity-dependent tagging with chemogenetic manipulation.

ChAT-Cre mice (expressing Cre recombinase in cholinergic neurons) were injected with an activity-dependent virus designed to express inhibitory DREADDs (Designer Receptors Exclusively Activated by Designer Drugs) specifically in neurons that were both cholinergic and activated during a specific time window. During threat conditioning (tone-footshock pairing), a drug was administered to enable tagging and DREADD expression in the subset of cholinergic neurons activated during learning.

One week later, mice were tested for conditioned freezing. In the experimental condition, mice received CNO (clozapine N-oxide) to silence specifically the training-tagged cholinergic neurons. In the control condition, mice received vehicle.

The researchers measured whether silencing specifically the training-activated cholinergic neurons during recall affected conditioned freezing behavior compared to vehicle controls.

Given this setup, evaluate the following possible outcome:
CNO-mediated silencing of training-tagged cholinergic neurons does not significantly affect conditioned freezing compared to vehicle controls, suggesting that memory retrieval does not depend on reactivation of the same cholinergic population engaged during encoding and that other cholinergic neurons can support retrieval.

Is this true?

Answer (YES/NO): NO